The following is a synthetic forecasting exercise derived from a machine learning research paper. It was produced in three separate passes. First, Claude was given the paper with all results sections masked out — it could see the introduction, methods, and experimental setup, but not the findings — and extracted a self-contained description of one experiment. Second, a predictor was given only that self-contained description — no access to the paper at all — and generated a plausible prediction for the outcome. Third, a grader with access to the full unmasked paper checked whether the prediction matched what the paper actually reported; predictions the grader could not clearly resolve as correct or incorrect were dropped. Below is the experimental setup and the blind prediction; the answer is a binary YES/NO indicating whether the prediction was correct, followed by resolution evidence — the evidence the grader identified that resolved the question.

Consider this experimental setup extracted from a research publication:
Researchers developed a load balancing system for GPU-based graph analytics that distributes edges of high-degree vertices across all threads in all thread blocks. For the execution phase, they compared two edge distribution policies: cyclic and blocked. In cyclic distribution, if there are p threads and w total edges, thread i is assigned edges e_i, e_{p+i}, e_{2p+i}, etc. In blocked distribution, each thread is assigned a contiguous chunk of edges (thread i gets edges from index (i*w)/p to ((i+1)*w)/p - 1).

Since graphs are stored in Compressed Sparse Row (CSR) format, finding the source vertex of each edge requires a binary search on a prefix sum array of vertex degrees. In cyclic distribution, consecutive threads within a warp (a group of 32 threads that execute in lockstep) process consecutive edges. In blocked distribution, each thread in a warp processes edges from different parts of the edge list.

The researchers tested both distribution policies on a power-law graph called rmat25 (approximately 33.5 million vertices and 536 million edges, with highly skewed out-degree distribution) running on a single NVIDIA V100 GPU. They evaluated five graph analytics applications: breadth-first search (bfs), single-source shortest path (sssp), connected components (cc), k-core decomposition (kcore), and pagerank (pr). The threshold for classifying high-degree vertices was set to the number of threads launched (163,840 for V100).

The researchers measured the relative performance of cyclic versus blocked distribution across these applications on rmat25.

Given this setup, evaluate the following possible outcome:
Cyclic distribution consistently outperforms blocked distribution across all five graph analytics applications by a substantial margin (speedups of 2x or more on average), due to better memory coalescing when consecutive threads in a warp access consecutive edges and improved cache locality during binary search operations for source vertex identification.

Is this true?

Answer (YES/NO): NO